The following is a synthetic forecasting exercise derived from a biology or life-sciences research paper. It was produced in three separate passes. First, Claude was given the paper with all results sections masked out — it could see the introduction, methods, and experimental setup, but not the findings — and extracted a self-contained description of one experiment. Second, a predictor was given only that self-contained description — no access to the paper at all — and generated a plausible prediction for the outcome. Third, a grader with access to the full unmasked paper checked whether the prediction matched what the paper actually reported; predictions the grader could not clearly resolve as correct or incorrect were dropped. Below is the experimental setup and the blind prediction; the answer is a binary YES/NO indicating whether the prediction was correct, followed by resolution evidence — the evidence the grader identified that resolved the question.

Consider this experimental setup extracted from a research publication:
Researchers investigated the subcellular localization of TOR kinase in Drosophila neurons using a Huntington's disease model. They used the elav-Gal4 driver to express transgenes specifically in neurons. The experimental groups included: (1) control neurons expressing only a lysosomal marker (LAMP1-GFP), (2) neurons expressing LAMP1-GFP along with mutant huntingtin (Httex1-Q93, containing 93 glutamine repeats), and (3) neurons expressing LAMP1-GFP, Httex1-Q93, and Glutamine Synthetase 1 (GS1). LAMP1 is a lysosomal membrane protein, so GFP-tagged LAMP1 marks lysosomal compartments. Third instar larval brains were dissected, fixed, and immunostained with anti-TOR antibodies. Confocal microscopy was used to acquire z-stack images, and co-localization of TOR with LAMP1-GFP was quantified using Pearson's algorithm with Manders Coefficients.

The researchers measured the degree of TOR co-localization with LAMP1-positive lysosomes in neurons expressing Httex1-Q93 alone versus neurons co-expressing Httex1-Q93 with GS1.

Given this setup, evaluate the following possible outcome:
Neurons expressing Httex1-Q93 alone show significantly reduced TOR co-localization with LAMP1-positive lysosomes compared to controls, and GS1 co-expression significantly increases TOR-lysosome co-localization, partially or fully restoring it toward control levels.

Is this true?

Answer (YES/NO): NO